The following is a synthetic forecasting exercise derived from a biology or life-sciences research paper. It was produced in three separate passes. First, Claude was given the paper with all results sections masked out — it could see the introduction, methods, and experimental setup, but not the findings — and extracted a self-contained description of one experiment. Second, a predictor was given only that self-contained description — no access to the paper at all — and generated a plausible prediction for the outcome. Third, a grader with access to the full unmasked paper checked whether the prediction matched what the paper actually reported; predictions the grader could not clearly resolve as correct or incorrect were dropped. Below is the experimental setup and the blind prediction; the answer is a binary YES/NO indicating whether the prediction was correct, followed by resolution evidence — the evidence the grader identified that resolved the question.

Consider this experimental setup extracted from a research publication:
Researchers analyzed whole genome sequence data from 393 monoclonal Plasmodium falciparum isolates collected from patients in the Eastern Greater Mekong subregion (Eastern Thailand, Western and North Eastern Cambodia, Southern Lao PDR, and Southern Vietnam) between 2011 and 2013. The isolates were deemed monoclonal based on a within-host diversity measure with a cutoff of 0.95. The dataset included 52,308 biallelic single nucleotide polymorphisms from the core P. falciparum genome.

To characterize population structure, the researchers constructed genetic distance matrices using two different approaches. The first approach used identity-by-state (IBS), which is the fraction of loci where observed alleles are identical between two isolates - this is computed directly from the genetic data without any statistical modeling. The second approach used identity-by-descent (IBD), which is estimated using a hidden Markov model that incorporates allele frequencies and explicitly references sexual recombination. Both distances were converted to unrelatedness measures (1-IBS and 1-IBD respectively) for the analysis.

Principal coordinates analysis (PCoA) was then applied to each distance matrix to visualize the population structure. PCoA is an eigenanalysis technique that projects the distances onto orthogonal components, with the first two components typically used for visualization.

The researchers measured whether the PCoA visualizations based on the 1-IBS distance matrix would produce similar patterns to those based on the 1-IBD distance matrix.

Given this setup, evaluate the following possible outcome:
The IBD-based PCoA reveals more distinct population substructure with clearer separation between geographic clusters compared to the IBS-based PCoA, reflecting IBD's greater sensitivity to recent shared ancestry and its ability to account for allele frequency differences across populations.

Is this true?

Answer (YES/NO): NO